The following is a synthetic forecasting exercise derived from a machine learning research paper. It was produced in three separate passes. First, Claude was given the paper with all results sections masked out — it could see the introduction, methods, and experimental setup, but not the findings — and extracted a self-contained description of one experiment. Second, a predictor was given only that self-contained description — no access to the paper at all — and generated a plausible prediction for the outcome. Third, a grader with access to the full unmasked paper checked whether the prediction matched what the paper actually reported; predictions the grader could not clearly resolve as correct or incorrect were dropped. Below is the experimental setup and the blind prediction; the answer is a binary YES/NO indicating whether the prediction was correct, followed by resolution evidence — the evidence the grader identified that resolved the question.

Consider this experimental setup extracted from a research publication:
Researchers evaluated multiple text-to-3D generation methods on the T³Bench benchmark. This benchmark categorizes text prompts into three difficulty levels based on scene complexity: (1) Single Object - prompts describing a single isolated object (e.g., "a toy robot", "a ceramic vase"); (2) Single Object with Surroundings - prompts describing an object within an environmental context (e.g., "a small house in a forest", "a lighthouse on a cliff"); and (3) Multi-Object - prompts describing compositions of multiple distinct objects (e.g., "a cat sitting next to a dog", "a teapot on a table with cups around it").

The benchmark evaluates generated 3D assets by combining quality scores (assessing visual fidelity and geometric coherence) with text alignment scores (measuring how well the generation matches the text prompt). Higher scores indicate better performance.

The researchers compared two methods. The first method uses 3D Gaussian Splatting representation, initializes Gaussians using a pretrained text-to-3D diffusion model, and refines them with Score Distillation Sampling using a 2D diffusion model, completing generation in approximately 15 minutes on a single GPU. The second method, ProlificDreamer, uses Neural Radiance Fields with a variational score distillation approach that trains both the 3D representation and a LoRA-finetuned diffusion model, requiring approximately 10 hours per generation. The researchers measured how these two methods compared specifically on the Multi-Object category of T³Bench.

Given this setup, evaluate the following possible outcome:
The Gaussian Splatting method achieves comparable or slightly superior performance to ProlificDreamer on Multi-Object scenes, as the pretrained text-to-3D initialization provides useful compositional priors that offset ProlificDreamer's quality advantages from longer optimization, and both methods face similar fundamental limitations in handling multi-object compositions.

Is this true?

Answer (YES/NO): NO